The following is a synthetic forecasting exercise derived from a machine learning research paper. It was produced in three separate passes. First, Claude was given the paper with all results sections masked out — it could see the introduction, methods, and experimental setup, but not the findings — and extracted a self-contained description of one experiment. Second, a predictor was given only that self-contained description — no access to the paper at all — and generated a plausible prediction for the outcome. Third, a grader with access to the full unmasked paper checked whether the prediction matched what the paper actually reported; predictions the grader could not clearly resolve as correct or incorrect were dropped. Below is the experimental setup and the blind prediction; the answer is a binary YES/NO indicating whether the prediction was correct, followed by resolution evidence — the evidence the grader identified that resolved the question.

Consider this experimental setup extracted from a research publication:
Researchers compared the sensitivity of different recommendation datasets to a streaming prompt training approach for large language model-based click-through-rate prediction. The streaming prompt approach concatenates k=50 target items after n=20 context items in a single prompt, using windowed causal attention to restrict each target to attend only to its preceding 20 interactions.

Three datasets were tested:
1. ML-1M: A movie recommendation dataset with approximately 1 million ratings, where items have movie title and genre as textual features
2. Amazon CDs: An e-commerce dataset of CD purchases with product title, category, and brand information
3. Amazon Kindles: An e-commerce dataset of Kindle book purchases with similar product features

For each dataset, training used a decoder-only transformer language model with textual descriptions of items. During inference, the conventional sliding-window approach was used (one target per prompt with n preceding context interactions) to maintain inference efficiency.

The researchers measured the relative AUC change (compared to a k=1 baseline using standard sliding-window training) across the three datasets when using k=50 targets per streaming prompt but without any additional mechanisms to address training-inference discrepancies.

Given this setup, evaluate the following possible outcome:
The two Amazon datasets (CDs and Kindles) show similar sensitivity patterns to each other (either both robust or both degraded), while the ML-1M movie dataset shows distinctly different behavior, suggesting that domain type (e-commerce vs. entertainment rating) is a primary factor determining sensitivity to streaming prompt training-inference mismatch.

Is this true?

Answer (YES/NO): NO